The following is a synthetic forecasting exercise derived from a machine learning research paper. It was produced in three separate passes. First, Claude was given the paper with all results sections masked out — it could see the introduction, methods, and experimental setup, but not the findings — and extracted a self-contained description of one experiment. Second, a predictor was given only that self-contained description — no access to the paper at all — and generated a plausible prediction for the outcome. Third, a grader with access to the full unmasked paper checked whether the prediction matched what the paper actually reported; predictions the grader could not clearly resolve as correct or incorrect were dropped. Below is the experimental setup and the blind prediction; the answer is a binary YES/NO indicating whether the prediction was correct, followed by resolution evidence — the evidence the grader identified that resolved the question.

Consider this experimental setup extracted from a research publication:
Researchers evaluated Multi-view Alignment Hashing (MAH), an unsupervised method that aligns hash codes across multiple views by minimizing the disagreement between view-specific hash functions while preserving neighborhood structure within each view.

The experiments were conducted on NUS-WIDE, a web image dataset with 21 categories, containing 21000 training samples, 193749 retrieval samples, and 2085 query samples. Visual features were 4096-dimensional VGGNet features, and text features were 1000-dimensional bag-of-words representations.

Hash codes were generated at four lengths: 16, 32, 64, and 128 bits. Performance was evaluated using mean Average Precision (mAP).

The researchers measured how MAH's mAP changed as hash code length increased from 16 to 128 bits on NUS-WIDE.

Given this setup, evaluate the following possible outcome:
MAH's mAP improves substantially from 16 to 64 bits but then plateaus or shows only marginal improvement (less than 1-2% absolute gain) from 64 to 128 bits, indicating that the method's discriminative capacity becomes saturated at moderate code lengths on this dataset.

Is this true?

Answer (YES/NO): YES